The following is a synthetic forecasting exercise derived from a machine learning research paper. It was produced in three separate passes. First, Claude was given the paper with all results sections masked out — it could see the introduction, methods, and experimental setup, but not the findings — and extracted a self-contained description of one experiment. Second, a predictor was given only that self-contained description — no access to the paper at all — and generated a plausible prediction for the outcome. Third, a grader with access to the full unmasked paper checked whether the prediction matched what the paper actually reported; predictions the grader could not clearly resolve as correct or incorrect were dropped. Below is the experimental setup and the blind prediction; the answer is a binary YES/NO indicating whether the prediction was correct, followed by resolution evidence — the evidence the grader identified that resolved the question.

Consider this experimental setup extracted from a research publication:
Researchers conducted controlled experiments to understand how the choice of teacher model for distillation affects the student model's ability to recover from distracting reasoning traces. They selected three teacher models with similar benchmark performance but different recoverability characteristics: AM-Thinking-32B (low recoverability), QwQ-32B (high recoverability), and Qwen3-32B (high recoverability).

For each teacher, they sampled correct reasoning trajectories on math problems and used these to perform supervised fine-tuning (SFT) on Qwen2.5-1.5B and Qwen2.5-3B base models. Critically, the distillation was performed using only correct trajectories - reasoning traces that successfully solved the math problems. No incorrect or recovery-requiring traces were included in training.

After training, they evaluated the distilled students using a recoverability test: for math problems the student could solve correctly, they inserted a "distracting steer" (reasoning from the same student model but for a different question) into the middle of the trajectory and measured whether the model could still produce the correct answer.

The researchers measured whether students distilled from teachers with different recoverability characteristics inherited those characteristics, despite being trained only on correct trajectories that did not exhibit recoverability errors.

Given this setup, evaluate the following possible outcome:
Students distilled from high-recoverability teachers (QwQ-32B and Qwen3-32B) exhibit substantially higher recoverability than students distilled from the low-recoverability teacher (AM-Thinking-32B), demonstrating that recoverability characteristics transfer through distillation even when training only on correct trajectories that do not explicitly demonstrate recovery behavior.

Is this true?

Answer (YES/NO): YES